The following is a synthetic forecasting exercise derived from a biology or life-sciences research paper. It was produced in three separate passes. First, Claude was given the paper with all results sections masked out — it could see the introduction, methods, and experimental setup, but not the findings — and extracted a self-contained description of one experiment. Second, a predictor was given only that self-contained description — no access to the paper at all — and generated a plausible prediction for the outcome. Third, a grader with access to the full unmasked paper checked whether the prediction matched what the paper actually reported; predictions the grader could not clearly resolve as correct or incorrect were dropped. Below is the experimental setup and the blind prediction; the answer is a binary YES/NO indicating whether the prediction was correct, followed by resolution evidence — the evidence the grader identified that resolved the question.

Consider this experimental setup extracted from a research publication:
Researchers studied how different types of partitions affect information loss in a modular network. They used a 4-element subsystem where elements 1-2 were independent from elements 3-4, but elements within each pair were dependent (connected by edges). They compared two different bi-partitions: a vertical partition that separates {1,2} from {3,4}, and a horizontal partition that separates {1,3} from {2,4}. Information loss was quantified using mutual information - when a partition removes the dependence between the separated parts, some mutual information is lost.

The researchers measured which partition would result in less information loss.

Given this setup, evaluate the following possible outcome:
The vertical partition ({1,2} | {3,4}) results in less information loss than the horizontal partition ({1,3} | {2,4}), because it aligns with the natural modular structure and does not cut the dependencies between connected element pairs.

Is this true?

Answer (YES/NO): YES